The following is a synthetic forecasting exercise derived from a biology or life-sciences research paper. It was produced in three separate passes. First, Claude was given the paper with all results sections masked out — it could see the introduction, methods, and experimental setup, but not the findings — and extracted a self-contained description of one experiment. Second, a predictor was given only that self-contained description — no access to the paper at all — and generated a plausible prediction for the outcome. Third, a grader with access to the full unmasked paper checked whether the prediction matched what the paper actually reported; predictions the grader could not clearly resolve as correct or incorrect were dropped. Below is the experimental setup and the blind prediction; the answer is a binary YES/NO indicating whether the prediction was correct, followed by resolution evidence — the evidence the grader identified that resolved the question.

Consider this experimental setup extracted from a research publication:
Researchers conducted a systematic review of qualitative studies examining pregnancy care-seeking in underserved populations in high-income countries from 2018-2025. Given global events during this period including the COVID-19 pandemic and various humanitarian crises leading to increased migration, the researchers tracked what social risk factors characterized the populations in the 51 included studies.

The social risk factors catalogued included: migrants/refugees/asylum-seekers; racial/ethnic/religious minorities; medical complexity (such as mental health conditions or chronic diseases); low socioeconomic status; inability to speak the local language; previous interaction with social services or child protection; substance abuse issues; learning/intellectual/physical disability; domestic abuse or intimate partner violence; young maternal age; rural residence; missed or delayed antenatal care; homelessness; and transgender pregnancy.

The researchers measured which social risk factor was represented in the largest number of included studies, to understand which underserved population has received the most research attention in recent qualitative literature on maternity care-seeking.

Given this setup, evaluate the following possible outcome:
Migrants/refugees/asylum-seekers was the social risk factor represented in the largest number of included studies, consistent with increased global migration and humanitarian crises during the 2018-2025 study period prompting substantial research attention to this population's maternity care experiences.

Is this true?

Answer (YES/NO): YES